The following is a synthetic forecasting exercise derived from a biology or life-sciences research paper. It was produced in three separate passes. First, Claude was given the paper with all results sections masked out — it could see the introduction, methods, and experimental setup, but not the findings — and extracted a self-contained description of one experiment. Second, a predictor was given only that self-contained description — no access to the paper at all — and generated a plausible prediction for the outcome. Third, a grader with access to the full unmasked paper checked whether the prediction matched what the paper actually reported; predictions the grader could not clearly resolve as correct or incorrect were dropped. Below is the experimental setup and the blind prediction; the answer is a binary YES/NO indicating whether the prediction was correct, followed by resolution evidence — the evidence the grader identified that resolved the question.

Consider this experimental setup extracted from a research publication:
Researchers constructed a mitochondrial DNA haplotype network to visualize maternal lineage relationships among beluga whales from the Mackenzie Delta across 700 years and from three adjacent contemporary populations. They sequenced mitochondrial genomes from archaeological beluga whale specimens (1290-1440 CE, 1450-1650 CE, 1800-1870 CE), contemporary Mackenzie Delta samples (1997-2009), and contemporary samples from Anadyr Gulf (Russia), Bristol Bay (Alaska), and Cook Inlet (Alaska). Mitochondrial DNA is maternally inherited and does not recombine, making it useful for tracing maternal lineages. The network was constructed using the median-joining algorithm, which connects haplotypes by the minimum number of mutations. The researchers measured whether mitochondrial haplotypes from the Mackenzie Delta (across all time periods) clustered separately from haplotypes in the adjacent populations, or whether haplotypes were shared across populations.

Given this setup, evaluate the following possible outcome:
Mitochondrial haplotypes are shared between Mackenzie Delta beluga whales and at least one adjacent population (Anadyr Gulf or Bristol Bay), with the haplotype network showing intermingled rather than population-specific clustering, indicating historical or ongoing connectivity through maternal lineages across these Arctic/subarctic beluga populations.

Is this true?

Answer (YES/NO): NO